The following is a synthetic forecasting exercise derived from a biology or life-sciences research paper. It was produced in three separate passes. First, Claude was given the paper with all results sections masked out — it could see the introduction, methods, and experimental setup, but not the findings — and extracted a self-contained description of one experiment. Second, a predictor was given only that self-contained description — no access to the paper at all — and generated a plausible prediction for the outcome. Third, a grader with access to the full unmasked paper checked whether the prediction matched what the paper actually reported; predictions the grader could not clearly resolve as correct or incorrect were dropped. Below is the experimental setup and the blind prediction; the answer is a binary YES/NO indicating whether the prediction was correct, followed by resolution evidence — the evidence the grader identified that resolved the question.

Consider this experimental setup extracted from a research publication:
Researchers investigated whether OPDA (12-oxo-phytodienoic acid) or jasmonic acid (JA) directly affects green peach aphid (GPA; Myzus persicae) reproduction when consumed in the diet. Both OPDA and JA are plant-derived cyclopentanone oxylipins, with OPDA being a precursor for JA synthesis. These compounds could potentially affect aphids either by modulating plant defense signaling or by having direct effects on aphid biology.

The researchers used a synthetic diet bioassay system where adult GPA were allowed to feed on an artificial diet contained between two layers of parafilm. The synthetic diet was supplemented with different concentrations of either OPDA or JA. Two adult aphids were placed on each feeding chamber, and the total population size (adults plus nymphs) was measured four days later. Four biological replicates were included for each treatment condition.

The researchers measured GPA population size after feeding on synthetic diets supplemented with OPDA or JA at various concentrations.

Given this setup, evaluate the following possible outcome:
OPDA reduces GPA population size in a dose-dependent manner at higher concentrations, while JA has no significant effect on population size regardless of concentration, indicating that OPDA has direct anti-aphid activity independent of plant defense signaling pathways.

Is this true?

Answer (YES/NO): NO